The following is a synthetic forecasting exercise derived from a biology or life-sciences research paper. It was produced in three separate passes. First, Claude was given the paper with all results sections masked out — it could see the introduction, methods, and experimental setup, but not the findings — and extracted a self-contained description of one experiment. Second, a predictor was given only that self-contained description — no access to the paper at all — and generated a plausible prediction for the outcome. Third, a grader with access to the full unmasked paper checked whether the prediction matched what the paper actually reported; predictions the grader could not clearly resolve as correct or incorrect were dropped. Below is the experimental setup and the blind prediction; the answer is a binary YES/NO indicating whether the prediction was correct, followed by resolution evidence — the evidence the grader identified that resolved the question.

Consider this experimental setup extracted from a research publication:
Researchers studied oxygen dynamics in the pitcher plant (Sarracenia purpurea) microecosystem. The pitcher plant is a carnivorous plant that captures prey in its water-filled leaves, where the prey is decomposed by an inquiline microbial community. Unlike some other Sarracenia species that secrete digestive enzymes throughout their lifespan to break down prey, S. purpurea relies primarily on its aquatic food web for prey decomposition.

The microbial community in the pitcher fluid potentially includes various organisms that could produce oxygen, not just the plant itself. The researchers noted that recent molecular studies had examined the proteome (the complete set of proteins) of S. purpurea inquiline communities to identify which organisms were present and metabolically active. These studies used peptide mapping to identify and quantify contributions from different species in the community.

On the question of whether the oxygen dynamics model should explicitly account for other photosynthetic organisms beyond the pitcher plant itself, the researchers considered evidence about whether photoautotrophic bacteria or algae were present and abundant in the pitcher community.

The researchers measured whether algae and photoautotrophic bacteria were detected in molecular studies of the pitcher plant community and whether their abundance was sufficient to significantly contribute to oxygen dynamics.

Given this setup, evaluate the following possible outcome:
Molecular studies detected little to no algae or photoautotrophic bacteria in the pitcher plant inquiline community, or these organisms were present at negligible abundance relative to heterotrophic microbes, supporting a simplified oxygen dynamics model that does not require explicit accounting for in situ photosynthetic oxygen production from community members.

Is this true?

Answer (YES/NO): YES